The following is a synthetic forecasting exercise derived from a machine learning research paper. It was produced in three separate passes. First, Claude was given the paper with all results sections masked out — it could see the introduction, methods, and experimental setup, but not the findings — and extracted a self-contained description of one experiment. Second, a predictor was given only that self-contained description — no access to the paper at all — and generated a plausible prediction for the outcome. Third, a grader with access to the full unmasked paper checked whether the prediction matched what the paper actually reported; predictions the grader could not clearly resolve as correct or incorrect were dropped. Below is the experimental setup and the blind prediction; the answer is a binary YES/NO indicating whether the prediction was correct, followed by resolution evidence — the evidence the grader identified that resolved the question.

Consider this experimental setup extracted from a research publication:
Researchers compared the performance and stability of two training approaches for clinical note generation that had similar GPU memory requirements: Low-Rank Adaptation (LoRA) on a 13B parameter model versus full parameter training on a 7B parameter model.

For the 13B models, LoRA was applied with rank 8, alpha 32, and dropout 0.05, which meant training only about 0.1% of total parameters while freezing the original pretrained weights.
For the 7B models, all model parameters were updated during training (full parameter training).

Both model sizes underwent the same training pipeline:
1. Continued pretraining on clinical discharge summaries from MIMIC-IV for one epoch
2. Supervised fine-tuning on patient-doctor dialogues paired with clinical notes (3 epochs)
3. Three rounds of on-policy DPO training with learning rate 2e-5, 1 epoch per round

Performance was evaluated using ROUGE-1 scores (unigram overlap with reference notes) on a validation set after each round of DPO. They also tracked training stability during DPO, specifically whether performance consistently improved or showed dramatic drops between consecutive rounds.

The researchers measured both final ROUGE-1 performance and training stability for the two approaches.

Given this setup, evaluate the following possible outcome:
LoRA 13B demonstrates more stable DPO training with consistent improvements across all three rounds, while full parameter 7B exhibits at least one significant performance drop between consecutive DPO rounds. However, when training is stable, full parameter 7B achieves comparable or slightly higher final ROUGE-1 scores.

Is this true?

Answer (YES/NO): NO